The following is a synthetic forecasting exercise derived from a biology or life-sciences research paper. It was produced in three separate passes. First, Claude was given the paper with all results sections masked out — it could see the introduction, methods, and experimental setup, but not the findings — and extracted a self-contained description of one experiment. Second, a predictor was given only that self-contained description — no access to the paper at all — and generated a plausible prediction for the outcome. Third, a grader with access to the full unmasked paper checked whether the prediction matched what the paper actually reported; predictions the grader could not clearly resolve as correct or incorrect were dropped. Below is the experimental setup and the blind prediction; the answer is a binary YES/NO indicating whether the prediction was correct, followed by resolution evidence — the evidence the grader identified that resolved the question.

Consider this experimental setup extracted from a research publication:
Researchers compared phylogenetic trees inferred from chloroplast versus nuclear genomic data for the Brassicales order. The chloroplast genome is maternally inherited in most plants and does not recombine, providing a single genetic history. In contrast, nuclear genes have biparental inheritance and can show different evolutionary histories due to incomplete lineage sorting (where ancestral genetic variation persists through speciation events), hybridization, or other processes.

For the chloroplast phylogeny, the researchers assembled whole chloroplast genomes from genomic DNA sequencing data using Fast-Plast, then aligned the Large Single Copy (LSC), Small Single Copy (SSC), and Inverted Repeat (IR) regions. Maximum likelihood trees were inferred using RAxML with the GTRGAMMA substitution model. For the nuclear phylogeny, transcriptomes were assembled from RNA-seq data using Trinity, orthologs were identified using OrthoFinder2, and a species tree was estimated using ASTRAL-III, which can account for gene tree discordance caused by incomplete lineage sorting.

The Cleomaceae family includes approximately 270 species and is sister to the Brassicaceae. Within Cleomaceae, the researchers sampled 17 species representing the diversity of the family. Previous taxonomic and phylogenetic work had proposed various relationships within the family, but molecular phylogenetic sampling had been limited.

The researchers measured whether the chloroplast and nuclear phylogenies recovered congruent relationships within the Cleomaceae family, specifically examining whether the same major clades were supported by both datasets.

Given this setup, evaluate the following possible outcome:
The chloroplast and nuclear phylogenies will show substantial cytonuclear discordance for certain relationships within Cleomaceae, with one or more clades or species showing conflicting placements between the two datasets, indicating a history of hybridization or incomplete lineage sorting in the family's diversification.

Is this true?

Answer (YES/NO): NO